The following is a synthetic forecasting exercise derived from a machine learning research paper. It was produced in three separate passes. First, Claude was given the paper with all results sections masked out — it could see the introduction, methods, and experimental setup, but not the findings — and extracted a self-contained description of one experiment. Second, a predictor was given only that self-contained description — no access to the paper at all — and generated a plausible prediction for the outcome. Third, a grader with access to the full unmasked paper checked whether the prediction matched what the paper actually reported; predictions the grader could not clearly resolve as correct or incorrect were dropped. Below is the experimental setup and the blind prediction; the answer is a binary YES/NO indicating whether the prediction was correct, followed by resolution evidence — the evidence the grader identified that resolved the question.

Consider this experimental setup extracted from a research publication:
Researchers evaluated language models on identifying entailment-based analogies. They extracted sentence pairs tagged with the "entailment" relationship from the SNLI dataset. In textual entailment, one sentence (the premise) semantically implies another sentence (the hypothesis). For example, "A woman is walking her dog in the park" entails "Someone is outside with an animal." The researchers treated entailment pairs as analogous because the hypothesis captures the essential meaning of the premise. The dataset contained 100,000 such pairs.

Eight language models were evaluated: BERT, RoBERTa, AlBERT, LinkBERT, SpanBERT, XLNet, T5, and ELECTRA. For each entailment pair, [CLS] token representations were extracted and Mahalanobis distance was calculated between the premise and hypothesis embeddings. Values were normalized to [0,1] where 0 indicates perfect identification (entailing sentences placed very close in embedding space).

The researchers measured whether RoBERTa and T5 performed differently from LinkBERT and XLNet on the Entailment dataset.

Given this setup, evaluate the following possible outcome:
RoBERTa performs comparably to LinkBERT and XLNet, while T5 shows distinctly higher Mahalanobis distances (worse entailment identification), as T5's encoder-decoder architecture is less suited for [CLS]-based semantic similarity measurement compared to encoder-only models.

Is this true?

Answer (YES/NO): NO